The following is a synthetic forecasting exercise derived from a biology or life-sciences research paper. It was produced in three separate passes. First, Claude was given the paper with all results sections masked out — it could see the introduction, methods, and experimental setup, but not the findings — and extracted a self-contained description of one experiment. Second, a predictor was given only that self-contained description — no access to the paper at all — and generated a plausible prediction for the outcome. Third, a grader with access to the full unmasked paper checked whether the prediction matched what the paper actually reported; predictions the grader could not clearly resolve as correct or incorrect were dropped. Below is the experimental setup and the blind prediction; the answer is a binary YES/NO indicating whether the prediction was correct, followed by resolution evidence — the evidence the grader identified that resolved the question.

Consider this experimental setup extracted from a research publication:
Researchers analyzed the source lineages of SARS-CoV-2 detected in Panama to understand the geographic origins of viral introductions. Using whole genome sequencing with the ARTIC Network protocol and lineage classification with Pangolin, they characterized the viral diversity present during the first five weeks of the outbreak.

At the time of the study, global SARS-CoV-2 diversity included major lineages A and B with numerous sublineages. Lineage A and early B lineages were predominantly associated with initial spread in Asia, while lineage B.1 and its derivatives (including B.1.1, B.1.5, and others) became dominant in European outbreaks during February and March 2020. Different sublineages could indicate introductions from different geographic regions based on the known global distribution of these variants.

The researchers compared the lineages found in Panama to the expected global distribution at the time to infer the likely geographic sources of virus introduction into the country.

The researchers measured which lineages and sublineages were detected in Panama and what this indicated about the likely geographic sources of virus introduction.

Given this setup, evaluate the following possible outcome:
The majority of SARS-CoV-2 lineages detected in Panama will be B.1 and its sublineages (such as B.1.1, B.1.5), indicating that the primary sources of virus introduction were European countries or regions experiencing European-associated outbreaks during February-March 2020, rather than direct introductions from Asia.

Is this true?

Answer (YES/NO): NO